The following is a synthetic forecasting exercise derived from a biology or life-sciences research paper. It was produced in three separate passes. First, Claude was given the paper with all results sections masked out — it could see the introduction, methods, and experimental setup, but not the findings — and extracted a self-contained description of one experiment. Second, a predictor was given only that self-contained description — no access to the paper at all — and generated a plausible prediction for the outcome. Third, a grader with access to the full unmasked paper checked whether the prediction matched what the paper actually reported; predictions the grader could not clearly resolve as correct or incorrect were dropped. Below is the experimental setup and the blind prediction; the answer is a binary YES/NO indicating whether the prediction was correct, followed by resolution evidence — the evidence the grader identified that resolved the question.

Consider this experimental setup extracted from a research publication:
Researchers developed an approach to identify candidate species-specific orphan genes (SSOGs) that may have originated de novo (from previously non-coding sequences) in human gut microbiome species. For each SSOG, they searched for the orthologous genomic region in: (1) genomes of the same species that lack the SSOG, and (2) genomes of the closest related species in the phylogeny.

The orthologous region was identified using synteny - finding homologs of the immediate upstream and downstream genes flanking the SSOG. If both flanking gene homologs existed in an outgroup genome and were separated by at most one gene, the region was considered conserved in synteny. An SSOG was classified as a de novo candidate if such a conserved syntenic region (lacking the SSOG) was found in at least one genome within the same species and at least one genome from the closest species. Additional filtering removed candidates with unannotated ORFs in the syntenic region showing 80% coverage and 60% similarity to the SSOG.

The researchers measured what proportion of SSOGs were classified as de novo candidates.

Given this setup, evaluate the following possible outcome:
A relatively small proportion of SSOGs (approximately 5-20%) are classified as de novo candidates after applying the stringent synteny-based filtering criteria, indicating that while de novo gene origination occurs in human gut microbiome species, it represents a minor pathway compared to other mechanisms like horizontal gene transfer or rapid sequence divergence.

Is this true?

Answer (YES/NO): NO